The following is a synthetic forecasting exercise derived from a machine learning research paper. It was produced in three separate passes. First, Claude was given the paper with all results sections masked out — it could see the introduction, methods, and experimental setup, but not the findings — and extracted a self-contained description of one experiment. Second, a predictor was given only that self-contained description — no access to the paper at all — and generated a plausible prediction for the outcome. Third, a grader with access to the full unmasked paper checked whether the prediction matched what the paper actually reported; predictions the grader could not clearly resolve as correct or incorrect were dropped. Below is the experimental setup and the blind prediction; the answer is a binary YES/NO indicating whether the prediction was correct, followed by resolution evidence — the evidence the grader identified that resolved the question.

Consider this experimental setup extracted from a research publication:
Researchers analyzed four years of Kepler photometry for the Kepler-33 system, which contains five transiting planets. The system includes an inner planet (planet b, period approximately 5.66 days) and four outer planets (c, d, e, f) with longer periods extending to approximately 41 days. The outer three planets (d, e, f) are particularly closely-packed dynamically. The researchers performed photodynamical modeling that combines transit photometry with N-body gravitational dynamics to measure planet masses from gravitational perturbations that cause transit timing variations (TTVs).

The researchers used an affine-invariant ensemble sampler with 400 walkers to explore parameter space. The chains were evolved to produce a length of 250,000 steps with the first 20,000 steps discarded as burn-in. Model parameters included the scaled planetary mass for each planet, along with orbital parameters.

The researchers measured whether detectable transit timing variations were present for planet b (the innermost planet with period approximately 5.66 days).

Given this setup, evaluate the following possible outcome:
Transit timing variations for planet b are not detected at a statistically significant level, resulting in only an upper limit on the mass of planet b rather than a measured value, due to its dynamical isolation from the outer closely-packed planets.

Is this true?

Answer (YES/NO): NO